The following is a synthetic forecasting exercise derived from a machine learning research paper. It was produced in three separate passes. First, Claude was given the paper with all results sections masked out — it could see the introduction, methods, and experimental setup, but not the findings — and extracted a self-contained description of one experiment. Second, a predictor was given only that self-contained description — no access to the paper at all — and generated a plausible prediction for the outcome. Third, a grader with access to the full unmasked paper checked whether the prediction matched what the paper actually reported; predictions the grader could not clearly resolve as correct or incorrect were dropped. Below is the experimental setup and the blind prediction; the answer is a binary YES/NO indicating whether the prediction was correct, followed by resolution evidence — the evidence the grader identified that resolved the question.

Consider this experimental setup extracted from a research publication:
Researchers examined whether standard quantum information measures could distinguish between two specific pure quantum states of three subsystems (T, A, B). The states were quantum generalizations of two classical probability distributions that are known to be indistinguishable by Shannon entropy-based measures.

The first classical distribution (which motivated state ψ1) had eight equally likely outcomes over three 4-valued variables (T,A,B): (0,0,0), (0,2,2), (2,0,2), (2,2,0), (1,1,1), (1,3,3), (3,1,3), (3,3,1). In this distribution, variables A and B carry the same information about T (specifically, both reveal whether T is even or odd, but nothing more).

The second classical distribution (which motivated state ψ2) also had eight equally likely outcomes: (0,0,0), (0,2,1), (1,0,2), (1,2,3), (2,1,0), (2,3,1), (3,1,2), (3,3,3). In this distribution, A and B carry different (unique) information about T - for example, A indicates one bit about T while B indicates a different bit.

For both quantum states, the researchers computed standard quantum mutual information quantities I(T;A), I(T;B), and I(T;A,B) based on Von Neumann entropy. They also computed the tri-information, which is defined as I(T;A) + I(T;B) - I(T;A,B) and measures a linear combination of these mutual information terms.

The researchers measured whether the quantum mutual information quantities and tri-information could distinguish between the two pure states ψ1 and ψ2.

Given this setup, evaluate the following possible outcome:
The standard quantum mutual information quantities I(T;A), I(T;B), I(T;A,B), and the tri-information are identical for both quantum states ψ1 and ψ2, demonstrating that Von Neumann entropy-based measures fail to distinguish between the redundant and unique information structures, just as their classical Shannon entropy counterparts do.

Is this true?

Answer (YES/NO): YES